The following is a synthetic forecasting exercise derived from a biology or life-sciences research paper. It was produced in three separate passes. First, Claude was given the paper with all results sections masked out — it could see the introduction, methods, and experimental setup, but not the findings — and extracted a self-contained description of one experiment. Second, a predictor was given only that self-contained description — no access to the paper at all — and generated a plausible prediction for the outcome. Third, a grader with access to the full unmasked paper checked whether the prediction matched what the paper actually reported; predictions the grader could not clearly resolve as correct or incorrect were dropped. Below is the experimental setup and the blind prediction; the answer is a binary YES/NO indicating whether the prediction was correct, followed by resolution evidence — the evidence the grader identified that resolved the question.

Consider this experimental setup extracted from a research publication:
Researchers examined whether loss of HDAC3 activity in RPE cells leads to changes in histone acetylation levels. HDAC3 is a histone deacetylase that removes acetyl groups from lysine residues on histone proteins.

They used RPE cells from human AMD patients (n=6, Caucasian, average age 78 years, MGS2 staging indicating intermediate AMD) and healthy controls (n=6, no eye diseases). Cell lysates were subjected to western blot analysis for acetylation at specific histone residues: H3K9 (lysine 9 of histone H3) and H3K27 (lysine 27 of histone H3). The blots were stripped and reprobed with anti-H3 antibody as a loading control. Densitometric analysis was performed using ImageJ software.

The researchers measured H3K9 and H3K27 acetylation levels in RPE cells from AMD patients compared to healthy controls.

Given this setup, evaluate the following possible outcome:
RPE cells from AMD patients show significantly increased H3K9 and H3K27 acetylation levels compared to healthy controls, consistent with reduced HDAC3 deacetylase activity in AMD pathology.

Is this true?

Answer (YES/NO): YES